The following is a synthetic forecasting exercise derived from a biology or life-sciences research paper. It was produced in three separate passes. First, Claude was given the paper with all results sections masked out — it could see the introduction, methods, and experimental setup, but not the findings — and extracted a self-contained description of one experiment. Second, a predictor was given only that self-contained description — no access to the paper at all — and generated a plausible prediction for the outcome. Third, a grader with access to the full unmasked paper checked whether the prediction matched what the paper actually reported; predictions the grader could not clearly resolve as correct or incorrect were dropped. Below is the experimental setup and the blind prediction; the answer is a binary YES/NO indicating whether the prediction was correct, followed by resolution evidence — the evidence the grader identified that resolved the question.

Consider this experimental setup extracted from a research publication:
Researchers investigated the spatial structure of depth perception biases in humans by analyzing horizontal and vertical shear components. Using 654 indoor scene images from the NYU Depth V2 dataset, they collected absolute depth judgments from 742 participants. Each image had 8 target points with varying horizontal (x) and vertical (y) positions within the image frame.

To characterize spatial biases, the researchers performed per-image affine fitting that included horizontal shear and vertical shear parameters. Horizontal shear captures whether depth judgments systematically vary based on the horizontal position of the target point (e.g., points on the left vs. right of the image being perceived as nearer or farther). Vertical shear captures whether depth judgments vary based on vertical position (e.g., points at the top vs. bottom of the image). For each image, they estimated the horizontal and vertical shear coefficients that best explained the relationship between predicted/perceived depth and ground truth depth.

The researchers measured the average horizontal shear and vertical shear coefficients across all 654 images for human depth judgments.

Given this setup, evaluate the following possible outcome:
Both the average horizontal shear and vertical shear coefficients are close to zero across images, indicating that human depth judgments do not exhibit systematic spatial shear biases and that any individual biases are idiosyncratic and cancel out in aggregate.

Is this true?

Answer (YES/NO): NO